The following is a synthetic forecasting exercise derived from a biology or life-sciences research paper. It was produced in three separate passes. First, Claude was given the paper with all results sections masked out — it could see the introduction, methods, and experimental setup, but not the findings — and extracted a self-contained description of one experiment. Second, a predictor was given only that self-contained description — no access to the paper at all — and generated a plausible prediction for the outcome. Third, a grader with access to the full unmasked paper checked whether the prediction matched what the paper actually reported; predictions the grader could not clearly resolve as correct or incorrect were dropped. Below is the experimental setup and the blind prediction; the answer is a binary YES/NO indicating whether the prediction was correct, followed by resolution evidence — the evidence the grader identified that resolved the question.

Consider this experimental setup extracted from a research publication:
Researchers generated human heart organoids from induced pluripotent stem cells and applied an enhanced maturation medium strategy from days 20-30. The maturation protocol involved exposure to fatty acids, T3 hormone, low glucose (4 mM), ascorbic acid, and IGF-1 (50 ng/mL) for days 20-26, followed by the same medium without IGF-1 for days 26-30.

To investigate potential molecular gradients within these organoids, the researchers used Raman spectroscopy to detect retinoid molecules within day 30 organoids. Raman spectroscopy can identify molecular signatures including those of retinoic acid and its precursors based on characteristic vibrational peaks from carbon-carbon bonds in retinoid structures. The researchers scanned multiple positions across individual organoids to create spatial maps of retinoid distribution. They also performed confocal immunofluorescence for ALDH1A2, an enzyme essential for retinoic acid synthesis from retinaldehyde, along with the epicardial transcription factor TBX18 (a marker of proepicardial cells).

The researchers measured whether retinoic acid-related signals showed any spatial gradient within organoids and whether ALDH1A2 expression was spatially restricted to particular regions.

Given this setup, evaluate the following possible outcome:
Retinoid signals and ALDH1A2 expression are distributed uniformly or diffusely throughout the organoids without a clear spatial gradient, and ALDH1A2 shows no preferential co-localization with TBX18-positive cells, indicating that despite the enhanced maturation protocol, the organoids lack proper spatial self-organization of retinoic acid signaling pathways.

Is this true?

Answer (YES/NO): NO